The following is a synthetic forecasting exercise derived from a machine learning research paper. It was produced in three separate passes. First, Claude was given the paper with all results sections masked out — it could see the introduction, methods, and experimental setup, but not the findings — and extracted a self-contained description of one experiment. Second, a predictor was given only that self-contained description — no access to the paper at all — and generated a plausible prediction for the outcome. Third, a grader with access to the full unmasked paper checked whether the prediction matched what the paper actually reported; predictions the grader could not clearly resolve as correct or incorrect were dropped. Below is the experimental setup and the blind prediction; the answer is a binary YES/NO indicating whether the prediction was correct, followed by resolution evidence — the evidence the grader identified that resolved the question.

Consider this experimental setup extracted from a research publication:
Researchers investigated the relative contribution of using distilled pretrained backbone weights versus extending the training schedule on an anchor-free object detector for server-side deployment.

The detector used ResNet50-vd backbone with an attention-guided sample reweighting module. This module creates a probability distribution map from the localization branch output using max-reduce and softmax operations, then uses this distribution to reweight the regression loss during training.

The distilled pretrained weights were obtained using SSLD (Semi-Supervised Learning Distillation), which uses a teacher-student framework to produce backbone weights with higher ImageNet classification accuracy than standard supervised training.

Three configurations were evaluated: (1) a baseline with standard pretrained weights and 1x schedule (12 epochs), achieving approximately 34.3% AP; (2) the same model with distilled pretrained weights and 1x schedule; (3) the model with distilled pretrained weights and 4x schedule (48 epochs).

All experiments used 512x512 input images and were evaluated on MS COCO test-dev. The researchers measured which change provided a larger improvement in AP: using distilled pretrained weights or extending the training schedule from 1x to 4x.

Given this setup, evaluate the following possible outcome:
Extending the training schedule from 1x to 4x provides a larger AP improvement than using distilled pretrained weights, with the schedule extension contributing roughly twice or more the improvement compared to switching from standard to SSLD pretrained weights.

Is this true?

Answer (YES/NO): NO